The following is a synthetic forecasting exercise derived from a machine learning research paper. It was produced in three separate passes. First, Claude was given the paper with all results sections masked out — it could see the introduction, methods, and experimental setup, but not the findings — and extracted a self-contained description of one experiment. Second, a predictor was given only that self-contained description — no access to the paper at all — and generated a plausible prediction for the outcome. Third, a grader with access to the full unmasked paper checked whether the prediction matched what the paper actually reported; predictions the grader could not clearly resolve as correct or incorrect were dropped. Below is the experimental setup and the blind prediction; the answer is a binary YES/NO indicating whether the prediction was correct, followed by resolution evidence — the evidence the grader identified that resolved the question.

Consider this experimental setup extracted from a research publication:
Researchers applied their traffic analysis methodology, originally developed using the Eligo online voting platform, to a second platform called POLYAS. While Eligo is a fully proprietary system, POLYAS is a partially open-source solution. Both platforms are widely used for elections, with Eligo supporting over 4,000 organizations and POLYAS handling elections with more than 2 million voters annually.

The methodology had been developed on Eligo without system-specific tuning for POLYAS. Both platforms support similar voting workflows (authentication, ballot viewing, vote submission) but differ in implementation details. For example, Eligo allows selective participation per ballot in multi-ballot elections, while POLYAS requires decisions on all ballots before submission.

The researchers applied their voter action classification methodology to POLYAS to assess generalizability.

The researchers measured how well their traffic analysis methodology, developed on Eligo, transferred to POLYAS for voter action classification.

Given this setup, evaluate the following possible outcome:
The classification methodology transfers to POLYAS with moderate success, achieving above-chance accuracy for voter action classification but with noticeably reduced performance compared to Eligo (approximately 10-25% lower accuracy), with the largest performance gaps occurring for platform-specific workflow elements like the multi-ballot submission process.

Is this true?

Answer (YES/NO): NO